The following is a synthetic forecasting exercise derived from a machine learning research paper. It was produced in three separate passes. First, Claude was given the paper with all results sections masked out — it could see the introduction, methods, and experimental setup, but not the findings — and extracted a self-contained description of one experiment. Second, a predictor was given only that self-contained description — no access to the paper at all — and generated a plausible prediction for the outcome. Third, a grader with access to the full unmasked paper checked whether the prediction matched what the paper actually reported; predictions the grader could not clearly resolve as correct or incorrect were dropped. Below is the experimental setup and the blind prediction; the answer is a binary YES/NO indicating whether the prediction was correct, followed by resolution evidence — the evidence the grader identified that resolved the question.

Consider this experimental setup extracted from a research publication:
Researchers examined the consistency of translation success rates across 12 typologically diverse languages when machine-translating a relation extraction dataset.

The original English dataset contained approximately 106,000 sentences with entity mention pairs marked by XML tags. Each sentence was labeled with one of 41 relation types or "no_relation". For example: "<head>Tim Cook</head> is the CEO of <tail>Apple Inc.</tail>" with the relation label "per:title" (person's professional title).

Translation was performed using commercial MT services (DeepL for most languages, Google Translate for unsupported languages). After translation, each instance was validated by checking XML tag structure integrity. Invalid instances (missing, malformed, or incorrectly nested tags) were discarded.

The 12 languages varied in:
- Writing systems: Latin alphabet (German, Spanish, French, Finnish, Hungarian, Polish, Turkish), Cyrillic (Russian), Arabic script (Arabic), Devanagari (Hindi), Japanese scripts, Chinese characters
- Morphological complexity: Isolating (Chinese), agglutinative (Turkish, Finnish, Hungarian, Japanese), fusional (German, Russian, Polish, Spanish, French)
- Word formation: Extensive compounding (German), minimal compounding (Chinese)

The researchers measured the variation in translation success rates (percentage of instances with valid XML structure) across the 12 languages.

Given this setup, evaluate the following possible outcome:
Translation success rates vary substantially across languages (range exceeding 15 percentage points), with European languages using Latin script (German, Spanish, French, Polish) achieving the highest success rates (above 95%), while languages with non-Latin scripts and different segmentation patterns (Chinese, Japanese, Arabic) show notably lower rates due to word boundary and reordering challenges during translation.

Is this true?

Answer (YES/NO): NO